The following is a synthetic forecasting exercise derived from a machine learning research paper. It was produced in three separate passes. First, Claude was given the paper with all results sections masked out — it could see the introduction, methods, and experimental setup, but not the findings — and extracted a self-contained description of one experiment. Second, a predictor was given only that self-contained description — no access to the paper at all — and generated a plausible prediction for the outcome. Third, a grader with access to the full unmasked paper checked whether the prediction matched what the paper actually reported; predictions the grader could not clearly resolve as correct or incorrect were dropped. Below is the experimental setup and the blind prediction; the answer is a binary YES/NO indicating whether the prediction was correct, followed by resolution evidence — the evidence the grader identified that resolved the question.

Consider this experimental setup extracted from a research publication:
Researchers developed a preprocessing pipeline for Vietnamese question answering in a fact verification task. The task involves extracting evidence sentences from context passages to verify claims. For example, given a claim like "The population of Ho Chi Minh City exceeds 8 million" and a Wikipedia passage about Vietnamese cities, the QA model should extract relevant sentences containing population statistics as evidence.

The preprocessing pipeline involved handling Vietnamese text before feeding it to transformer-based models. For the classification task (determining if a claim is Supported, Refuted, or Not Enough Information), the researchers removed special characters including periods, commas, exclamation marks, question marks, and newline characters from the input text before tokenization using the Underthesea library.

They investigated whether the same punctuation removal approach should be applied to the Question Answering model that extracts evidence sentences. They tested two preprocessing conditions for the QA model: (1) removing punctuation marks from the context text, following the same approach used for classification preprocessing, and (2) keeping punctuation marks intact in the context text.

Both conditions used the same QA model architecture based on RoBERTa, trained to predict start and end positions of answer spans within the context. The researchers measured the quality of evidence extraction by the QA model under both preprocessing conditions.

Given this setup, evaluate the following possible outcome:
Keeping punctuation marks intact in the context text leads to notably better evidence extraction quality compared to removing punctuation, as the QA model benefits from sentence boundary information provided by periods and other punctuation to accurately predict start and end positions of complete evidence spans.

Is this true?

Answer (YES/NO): YES